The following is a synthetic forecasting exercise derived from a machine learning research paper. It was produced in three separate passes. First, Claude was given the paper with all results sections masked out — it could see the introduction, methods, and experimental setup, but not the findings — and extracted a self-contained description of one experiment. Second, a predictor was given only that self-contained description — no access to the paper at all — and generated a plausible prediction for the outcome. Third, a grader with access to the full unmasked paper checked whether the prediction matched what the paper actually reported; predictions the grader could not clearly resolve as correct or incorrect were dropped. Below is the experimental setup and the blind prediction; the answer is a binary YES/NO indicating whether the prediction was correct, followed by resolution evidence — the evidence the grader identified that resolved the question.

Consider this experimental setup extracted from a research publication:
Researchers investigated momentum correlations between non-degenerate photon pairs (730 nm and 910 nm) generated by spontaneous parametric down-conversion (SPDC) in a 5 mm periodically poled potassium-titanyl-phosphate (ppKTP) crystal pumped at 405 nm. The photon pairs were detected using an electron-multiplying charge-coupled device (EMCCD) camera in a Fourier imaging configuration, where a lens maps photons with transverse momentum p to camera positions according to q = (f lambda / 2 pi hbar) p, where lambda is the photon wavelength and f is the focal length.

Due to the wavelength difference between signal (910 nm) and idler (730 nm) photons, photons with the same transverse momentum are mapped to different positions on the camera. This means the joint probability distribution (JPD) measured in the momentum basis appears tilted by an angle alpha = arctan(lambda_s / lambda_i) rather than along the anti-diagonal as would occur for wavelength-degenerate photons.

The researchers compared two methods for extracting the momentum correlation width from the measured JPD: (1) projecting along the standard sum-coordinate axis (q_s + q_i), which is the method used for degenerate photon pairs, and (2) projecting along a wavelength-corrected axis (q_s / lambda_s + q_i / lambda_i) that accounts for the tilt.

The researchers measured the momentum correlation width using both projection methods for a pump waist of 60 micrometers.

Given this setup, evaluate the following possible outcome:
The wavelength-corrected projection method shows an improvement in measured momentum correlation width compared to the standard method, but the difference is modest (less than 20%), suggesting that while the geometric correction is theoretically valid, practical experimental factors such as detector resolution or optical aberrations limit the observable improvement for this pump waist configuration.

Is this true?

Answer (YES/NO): NO